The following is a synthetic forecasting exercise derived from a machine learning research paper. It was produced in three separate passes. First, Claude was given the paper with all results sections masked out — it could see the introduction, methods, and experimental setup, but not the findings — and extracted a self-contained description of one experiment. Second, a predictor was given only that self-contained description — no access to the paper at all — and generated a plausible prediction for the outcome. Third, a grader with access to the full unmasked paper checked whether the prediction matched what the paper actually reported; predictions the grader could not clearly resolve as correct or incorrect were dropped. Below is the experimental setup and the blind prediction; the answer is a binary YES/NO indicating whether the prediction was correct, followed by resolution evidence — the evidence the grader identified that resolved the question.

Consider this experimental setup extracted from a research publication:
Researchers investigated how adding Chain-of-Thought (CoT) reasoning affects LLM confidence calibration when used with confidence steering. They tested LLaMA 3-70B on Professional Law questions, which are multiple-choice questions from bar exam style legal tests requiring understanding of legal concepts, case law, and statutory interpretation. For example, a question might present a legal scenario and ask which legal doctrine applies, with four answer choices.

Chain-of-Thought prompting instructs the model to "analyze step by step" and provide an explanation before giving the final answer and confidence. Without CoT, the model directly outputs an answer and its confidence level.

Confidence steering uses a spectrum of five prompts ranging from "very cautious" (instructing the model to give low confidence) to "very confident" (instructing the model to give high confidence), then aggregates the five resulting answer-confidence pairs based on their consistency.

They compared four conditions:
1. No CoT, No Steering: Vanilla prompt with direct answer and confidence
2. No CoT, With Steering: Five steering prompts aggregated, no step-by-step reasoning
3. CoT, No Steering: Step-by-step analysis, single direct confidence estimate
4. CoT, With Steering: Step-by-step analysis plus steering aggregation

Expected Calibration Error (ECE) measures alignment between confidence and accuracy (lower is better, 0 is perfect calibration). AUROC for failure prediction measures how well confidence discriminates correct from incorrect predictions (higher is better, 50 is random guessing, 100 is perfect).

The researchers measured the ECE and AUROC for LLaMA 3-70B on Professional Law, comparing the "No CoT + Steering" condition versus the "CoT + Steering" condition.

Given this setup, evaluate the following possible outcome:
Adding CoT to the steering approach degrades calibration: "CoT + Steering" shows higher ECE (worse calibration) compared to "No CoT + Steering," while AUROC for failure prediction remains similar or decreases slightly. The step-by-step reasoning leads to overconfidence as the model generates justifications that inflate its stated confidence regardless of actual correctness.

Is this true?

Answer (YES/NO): NO